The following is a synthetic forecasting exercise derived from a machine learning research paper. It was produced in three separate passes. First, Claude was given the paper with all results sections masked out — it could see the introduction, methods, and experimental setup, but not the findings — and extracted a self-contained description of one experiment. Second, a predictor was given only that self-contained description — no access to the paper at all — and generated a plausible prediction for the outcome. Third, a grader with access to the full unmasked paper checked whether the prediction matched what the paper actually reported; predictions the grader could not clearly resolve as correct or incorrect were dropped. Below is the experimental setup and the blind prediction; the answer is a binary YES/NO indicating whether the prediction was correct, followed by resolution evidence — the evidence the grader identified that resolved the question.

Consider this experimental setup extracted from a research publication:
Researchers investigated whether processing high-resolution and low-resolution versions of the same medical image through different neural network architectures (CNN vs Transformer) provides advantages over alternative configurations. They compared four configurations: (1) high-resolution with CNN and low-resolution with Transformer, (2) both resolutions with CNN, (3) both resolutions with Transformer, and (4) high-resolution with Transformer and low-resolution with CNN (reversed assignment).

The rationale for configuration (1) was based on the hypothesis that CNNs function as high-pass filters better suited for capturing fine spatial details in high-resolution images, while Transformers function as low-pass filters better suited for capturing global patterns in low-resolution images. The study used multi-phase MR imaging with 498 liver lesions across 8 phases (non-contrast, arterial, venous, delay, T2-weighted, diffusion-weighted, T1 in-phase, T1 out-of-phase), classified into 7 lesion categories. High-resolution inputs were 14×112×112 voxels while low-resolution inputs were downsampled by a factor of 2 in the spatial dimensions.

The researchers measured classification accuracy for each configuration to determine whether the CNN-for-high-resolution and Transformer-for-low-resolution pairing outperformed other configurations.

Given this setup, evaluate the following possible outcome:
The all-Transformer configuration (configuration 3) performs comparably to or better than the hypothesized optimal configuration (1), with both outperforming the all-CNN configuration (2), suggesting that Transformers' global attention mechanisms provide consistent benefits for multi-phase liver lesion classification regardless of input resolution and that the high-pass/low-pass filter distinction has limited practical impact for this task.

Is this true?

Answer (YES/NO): NO